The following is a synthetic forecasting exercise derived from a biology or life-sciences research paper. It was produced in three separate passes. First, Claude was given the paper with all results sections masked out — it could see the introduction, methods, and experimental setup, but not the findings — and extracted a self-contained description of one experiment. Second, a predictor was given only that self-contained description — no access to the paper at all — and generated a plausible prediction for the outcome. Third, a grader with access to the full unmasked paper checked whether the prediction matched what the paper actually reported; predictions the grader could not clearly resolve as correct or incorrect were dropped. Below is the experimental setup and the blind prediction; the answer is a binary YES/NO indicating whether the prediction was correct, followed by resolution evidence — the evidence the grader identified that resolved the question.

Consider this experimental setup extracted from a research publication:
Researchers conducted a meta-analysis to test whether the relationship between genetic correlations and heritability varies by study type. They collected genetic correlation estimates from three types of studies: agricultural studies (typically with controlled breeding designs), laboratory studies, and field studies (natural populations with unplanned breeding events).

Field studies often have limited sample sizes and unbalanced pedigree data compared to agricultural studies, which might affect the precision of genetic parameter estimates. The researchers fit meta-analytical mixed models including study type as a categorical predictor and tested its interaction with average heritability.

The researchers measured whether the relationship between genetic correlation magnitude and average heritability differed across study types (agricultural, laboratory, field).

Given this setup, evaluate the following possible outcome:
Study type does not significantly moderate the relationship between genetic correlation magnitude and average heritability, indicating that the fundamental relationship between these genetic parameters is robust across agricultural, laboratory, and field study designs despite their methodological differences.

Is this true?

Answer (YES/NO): YES